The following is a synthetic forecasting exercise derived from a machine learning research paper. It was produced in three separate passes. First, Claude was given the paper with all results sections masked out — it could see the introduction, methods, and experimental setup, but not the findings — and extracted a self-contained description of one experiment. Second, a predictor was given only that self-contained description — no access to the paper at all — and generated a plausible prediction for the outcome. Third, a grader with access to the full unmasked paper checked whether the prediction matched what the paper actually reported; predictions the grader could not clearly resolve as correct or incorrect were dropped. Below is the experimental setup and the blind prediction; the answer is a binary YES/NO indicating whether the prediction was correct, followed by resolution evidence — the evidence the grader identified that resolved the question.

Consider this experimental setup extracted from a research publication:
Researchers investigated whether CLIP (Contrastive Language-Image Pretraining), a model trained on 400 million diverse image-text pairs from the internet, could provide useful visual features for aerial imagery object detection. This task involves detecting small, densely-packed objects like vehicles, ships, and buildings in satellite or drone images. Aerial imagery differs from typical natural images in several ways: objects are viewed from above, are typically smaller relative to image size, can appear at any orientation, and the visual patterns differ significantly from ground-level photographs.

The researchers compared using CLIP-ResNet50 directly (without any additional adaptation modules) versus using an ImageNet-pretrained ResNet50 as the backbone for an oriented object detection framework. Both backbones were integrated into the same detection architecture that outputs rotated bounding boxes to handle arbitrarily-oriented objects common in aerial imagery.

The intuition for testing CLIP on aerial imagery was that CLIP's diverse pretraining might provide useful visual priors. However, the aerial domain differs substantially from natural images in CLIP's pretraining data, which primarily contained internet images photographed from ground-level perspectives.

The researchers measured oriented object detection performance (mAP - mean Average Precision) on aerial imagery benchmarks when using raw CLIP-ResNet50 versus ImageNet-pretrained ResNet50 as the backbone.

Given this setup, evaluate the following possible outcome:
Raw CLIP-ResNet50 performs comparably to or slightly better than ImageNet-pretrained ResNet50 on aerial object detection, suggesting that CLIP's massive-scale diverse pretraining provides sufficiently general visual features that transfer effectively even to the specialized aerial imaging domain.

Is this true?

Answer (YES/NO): NO